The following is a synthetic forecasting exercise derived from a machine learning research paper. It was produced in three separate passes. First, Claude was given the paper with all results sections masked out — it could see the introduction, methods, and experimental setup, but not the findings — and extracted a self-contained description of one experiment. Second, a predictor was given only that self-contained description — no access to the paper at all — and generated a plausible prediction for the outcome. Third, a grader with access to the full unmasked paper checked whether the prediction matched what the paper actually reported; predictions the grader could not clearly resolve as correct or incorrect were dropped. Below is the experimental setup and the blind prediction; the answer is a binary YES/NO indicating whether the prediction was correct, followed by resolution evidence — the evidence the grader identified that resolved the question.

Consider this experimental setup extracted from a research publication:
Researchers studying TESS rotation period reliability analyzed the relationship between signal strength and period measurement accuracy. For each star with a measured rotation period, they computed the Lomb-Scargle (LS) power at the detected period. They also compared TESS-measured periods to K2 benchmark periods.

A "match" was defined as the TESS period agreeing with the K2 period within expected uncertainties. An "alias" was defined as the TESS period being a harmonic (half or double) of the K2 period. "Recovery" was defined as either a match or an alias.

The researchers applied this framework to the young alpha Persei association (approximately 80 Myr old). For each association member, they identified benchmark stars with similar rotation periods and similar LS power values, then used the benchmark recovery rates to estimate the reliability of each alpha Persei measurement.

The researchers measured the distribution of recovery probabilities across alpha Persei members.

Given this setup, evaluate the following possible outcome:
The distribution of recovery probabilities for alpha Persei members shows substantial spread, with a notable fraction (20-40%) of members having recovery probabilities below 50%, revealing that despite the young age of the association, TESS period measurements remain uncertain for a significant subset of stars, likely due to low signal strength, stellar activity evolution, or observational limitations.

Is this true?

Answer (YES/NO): NO